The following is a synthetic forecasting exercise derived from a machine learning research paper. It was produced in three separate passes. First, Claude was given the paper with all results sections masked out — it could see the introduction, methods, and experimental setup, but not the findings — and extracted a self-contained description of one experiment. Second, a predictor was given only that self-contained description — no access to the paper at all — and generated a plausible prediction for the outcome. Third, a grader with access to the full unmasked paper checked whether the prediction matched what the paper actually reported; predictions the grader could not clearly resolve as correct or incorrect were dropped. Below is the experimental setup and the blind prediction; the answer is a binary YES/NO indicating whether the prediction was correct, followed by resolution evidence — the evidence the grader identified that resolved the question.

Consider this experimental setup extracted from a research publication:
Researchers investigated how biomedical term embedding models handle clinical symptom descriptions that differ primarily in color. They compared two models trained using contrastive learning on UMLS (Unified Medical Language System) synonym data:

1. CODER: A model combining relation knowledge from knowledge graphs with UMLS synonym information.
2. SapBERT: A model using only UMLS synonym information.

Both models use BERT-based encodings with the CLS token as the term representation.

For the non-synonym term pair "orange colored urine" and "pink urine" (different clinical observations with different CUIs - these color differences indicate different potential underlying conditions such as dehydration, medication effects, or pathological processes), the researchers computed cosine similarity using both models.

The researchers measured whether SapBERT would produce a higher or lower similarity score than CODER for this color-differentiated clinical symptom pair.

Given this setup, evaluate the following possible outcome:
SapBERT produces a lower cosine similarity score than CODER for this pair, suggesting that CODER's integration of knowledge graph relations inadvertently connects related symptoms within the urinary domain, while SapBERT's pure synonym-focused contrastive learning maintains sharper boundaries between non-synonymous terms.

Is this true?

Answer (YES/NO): NO